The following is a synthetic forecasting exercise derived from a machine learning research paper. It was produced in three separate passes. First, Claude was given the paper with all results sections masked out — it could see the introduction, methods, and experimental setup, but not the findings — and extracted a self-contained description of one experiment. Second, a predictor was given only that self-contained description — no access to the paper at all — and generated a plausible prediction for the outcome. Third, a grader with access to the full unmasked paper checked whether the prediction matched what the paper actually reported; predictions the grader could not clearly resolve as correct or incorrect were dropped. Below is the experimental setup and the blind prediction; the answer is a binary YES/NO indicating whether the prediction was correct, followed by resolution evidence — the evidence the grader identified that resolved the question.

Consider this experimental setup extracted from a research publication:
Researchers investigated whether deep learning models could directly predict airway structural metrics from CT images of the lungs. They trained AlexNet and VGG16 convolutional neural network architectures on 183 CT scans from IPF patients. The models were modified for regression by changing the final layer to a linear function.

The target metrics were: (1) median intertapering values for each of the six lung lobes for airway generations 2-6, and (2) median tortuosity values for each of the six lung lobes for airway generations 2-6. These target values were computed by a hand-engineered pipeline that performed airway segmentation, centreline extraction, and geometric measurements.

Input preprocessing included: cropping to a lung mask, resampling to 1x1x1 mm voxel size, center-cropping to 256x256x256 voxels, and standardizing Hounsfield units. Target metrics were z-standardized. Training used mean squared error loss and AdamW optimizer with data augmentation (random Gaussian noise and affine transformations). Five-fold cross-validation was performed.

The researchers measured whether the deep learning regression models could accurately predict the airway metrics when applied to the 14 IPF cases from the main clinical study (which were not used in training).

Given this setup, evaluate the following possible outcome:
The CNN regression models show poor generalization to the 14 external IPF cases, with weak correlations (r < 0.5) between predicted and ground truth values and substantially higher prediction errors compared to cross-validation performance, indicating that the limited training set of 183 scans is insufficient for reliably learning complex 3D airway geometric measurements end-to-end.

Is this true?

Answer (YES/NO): YES